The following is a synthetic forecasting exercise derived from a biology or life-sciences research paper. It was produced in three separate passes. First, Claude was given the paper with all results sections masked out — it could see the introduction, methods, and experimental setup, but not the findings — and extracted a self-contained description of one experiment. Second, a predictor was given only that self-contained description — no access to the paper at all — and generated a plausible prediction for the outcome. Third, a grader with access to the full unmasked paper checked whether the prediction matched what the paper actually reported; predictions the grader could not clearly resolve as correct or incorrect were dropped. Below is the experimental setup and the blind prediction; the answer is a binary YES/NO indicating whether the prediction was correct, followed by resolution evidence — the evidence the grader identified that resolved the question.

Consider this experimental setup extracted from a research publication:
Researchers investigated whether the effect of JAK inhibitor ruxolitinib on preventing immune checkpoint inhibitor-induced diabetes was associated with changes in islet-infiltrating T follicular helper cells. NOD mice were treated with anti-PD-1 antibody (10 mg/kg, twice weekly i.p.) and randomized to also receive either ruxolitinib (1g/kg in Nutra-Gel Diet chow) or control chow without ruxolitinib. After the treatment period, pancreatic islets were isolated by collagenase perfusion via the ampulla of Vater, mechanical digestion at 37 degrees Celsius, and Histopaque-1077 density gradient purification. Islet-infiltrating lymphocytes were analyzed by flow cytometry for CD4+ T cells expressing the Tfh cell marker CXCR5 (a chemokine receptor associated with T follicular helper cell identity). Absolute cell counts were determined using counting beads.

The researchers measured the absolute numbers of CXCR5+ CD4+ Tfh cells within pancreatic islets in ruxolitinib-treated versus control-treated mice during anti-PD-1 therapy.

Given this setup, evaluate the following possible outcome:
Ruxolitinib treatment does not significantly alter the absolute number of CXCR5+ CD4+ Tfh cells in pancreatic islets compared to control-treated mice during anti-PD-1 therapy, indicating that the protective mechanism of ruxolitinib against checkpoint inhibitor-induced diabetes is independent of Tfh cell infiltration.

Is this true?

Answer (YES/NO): NO